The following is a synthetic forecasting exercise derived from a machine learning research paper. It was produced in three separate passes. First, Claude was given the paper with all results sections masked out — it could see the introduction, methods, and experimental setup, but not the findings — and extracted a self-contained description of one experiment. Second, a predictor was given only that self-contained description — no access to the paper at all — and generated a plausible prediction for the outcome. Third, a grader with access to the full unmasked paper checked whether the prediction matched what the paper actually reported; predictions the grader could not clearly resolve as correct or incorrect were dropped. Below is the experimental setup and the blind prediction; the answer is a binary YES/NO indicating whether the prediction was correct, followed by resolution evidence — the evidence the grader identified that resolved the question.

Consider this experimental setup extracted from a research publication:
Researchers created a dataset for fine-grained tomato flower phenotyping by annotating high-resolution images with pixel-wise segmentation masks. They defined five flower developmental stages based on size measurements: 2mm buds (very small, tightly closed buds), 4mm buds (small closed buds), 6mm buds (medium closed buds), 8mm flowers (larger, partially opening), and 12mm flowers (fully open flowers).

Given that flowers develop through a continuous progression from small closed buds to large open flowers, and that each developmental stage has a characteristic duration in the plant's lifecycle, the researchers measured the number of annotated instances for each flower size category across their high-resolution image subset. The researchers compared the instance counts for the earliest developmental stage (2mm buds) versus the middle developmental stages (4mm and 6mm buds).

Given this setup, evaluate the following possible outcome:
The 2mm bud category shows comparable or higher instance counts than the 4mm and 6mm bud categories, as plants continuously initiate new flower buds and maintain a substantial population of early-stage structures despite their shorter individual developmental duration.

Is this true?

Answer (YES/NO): NO